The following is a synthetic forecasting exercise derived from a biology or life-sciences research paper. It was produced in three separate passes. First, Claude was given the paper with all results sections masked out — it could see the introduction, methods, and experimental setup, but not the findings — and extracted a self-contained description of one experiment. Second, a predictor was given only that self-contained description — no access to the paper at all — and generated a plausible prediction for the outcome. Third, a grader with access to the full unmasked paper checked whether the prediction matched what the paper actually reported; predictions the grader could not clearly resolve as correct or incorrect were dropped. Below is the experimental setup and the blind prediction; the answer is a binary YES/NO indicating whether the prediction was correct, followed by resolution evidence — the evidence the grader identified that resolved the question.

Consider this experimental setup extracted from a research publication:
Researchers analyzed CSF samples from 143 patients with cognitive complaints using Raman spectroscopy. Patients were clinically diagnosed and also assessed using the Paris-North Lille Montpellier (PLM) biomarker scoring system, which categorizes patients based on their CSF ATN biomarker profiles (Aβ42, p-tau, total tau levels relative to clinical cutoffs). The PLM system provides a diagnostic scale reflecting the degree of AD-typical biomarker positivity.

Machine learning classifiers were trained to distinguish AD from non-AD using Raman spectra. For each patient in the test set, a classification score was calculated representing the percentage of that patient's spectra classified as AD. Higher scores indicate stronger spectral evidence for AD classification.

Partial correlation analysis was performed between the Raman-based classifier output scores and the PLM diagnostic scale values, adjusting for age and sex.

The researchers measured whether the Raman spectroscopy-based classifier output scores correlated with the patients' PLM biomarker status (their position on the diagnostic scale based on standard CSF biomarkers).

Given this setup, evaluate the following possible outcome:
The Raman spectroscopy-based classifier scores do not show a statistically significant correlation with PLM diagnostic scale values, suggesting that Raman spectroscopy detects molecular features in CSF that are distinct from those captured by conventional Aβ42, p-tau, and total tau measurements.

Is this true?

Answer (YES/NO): NO